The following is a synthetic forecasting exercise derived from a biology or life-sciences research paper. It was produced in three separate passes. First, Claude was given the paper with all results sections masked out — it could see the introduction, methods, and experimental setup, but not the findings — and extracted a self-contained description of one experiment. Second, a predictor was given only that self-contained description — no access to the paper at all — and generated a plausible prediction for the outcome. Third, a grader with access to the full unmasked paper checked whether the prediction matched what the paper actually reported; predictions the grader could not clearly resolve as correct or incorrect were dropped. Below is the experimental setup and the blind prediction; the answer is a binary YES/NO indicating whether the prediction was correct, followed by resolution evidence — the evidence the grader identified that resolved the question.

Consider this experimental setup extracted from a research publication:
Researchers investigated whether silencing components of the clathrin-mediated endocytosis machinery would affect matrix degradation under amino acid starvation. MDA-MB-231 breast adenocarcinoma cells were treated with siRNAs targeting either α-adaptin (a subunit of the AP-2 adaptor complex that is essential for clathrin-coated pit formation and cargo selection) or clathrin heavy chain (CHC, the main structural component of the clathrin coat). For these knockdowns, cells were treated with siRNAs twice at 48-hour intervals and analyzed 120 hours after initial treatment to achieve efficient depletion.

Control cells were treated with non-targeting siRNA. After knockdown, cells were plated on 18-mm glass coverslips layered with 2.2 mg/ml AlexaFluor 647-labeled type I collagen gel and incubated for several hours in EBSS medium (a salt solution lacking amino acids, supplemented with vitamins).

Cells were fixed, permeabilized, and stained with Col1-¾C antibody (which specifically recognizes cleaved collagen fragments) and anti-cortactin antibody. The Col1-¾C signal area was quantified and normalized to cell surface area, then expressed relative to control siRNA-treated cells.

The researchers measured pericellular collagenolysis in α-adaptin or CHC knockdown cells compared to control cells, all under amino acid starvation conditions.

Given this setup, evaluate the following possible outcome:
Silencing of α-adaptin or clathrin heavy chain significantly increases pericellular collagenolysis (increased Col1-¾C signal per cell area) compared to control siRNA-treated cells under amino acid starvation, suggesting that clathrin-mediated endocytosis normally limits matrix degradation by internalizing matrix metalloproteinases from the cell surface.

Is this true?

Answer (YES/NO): NO